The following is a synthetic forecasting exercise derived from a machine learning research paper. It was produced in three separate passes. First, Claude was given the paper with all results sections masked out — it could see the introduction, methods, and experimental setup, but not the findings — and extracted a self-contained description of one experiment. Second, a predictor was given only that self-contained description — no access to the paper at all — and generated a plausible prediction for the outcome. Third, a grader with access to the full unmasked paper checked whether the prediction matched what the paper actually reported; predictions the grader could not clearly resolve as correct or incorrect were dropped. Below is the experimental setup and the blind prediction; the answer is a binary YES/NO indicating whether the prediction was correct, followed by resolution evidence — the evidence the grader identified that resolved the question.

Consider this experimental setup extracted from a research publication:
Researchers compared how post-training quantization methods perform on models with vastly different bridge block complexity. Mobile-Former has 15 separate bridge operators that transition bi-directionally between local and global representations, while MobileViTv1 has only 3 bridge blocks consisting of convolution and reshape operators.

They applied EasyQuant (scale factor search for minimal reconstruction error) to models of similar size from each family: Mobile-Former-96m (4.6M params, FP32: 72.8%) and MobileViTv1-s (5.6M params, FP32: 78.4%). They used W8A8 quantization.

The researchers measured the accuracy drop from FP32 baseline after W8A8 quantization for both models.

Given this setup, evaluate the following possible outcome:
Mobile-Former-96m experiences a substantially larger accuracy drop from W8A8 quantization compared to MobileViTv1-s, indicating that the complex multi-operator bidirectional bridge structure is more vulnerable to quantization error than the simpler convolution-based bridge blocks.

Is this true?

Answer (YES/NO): YES